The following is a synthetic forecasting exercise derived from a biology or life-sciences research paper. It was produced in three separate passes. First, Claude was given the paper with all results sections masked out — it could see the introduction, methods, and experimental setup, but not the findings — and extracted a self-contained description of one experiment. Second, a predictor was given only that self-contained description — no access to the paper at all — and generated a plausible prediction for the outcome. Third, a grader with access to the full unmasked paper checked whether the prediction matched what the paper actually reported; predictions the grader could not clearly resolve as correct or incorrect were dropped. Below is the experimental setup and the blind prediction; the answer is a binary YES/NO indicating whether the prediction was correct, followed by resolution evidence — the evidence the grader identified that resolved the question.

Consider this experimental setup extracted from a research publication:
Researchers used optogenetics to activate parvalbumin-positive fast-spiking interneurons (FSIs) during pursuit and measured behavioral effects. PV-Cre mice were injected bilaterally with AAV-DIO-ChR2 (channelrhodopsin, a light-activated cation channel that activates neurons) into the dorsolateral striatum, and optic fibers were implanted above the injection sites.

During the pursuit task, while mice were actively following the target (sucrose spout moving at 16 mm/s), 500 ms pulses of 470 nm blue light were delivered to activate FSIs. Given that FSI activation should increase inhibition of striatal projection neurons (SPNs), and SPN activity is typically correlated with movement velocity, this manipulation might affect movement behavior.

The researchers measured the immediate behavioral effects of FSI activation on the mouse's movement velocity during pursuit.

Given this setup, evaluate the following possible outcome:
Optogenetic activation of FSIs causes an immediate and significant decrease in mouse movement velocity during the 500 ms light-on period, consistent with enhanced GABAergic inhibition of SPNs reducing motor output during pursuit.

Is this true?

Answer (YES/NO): YES